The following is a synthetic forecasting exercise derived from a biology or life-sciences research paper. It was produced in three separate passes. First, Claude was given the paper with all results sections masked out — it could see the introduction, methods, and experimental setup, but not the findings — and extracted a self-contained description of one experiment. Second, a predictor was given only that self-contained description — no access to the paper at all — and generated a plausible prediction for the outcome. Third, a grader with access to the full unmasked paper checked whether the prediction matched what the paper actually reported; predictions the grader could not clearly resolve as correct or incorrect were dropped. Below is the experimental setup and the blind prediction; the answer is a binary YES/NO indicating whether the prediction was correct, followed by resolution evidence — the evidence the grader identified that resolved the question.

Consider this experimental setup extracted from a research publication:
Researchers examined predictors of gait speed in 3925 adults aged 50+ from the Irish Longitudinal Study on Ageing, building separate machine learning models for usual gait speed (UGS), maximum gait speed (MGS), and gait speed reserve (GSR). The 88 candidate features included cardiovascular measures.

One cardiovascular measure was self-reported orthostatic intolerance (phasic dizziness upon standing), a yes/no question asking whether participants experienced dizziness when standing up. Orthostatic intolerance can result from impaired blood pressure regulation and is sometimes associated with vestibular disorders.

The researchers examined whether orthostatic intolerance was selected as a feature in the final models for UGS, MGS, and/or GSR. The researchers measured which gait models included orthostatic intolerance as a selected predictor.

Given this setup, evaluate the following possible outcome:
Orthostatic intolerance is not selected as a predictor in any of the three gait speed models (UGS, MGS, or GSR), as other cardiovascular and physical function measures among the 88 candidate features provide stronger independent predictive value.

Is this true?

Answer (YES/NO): NO